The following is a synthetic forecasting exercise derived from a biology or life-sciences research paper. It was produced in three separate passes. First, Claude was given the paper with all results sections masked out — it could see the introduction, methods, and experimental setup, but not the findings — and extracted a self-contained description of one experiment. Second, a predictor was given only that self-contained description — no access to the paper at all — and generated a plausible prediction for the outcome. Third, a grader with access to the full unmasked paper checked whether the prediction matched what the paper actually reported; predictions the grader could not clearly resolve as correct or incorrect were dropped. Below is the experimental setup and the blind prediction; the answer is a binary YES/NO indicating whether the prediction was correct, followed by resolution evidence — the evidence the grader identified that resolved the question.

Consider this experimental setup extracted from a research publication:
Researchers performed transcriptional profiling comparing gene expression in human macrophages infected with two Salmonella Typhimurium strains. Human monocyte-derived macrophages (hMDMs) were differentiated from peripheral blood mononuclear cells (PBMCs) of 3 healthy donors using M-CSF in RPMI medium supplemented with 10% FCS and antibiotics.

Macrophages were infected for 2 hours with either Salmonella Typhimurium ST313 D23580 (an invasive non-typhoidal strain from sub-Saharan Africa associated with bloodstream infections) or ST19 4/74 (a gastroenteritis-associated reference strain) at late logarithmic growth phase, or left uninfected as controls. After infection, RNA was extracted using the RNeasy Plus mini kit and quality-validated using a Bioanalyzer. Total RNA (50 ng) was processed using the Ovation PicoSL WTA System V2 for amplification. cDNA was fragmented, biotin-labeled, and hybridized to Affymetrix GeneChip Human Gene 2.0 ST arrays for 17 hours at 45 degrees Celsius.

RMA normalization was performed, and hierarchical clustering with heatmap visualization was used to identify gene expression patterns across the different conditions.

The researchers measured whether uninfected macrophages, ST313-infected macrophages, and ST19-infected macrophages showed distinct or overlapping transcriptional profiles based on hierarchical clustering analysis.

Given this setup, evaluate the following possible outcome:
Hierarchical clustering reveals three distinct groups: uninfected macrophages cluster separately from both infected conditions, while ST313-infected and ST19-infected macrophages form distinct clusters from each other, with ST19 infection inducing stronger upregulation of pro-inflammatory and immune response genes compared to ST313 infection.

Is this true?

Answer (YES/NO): NO